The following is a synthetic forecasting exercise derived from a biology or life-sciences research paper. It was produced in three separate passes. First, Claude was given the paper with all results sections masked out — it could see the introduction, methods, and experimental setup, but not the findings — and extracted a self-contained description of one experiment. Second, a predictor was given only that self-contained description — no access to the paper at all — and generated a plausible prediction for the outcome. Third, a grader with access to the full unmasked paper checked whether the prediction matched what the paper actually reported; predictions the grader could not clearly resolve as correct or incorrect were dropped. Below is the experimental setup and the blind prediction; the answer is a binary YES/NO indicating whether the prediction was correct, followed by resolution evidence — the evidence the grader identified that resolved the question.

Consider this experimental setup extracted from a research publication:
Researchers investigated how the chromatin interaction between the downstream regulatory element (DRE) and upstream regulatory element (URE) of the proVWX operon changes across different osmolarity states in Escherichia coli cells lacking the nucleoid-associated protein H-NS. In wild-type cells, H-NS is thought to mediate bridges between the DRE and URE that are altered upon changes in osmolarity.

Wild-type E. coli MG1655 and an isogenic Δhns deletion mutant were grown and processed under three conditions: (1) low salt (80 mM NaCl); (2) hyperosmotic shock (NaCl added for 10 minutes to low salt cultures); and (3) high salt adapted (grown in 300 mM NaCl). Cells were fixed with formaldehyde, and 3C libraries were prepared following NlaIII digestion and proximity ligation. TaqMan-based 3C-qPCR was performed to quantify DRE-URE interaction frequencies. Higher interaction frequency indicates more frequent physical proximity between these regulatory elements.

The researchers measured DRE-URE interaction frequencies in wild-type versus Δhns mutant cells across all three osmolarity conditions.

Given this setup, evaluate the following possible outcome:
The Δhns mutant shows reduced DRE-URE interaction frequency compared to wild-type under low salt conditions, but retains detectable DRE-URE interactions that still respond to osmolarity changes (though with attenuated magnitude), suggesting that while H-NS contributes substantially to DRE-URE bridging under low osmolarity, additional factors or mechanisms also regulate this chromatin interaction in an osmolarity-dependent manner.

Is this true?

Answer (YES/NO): NO